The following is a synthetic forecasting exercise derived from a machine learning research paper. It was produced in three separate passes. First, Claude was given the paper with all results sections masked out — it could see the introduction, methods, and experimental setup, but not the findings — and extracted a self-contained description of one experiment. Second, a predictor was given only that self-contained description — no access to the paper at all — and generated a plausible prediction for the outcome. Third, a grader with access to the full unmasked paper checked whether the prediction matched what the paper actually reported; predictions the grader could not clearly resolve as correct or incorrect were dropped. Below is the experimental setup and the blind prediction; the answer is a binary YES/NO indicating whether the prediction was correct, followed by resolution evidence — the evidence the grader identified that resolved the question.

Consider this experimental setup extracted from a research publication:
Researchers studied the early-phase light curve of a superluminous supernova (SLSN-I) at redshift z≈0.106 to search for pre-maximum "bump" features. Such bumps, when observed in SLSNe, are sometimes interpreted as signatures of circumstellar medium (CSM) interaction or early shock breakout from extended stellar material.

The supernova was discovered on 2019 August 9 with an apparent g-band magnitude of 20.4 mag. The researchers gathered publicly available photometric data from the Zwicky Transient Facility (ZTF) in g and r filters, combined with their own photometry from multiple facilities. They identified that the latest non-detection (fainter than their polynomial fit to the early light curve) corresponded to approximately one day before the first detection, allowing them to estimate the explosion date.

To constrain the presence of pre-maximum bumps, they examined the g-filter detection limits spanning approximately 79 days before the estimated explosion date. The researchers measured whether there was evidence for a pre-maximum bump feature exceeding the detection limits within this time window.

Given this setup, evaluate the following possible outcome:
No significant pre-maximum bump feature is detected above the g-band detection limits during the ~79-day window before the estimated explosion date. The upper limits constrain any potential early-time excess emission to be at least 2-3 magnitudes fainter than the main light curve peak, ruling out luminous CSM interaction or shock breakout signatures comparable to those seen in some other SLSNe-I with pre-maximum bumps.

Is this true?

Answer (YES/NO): NO